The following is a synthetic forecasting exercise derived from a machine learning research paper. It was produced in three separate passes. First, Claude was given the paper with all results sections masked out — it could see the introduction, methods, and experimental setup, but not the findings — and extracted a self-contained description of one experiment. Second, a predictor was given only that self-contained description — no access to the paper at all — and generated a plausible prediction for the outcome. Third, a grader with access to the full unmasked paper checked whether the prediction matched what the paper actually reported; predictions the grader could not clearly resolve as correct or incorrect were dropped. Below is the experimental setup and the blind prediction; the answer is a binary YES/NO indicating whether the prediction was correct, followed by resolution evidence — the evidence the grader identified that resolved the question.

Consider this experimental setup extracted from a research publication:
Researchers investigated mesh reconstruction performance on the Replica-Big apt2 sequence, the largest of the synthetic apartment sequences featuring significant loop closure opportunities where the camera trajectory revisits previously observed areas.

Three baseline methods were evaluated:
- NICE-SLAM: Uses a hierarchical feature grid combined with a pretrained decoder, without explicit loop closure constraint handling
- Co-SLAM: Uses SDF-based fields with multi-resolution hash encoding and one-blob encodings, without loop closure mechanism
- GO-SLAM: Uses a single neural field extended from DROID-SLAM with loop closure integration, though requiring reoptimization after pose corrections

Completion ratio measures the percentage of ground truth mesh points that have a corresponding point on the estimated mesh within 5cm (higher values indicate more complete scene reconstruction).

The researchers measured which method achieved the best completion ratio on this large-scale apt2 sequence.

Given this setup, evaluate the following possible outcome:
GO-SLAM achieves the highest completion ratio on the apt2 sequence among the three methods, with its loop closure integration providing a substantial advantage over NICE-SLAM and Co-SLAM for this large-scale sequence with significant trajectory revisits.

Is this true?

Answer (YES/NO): YES